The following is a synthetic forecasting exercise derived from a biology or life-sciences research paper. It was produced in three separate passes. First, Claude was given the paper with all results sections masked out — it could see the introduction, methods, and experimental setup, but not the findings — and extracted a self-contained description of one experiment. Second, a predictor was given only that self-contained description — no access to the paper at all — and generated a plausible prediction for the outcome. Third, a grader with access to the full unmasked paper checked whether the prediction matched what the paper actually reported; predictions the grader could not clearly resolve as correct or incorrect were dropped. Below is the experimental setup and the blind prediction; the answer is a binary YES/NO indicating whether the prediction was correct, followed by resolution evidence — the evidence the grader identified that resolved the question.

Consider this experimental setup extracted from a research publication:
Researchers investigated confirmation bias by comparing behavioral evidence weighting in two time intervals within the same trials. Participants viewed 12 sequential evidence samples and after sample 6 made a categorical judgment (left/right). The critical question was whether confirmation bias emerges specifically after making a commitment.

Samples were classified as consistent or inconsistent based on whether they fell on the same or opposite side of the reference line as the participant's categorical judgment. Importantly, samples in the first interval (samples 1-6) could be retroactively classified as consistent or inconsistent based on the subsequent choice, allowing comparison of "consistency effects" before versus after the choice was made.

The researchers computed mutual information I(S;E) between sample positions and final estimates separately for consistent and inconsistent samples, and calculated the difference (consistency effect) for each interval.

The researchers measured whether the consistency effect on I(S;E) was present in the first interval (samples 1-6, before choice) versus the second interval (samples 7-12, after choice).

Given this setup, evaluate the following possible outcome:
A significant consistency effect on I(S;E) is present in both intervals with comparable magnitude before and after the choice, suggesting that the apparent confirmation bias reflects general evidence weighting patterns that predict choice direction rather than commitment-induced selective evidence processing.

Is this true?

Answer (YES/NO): NO